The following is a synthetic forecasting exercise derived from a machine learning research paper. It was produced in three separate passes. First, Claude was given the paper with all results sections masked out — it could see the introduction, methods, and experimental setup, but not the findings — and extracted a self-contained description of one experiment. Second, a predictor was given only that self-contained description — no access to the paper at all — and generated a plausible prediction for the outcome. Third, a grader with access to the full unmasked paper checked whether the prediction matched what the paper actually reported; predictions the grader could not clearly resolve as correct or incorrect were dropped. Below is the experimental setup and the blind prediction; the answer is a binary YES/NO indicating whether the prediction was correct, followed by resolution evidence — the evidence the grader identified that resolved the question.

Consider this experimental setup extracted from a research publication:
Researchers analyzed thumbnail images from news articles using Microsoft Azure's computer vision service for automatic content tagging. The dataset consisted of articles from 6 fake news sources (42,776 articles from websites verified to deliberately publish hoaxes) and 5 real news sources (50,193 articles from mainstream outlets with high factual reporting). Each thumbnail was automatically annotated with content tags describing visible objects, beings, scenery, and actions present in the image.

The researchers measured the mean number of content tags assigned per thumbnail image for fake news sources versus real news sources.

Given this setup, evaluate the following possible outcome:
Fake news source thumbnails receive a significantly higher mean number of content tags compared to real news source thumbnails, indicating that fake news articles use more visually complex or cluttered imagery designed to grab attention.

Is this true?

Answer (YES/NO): NO